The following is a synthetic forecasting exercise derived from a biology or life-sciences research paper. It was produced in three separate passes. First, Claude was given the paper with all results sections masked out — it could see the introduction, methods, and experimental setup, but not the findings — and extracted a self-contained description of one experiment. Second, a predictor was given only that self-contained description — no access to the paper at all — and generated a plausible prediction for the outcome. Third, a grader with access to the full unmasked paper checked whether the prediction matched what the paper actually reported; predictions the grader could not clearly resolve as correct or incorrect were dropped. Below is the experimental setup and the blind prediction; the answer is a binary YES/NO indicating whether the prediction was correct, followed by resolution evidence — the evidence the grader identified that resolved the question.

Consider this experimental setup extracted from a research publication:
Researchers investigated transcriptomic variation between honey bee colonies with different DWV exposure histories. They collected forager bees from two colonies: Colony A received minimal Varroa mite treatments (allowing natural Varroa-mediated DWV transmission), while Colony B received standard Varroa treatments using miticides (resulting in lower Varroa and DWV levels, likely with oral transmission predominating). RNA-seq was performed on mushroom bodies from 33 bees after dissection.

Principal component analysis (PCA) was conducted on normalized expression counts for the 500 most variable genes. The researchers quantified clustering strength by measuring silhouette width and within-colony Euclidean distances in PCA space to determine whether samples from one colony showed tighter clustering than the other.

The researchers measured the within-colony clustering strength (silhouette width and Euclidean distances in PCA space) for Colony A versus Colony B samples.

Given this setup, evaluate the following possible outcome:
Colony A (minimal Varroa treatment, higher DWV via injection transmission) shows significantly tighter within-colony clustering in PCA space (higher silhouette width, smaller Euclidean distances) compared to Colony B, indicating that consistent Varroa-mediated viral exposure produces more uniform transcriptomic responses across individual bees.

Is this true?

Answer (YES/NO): YES